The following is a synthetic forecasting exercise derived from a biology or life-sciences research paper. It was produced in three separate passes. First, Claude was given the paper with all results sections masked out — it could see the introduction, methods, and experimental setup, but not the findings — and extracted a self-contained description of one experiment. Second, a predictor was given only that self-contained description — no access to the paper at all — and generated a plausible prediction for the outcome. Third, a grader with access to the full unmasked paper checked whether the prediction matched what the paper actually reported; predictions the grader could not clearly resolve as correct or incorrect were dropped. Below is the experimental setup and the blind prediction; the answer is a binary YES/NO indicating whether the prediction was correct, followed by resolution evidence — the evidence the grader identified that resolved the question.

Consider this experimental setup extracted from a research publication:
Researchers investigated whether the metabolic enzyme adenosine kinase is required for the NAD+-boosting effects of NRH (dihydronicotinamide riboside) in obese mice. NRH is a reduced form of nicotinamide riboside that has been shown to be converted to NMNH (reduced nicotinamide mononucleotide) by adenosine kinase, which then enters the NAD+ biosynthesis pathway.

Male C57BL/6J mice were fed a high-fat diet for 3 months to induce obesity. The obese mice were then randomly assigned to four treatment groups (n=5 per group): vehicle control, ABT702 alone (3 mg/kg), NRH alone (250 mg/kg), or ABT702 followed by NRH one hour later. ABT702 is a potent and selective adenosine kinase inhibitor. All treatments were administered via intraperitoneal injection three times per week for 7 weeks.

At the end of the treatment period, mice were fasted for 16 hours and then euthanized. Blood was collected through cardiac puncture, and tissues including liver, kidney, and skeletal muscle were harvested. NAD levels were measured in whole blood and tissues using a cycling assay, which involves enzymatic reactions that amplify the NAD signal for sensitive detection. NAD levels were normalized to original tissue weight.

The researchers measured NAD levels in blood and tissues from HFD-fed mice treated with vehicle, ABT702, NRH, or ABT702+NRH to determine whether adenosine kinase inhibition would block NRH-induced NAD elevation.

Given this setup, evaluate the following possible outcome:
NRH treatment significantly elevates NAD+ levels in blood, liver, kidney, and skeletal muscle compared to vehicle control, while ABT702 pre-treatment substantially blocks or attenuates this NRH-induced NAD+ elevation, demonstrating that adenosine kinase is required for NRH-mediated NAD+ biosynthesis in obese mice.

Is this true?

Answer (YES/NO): YES